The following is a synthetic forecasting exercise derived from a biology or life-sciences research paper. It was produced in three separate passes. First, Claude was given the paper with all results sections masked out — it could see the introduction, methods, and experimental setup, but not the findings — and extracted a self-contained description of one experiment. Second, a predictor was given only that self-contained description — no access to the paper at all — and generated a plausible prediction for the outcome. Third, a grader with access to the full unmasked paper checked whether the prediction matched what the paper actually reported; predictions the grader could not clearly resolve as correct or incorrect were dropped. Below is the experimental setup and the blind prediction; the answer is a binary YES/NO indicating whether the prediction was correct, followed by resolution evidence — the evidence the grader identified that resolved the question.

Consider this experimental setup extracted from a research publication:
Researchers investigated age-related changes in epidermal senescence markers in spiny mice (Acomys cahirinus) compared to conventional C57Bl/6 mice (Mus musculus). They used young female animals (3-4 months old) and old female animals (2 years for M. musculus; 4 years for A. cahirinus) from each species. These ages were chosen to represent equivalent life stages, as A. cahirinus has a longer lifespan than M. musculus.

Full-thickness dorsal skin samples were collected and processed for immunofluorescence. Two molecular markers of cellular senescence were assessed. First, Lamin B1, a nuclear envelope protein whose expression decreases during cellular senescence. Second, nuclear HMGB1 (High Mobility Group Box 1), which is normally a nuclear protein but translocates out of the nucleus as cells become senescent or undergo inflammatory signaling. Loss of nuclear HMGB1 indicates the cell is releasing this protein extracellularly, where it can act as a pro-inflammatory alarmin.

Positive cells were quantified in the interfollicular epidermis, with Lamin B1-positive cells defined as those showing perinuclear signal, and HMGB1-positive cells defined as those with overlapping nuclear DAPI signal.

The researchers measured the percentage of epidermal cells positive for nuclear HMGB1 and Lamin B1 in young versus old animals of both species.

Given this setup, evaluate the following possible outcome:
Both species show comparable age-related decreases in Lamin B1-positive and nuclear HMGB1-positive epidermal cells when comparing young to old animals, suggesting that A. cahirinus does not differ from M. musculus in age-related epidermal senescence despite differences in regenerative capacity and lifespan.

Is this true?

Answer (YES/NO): NO